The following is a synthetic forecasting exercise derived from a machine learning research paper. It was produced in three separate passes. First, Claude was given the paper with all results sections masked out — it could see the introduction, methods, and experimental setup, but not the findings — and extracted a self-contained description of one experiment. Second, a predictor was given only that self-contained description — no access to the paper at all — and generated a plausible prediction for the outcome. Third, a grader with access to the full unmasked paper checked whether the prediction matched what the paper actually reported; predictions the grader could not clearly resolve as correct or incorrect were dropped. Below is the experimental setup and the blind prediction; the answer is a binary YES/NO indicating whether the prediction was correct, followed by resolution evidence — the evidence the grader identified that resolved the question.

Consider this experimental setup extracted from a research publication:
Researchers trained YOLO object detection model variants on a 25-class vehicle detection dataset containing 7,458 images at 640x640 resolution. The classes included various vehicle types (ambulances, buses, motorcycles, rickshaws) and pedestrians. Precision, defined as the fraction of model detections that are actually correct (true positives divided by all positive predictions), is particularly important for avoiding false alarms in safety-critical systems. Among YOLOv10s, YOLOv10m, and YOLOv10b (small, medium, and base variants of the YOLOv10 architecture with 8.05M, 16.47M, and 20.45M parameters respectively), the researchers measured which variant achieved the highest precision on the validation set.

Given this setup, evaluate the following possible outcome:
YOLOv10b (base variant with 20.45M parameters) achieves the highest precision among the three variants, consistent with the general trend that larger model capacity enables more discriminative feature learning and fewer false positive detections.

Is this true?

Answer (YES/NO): NO